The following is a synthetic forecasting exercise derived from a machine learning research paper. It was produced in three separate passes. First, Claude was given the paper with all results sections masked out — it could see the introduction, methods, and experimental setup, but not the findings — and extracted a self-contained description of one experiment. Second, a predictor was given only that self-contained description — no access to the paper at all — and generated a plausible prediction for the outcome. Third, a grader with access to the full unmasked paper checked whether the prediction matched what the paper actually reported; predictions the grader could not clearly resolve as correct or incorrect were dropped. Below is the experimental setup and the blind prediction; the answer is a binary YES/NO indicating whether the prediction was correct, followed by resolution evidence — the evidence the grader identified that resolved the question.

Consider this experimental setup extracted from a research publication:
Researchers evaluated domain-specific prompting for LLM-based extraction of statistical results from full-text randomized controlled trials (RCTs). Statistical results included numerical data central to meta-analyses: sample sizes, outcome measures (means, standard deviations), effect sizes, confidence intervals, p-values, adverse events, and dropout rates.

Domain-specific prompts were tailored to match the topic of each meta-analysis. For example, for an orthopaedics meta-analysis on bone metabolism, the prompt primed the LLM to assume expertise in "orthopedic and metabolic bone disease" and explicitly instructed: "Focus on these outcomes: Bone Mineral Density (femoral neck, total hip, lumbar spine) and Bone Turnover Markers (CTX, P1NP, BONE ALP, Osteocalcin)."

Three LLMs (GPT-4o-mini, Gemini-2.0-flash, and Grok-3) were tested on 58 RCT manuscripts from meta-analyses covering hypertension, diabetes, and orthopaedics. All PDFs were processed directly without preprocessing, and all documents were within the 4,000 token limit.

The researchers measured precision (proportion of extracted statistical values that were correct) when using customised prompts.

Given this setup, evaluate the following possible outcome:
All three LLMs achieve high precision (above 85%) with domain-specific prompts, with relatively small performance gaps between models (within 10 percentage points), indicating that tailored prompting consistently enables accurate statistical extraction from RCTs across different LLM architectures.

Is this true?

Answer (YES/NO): NO